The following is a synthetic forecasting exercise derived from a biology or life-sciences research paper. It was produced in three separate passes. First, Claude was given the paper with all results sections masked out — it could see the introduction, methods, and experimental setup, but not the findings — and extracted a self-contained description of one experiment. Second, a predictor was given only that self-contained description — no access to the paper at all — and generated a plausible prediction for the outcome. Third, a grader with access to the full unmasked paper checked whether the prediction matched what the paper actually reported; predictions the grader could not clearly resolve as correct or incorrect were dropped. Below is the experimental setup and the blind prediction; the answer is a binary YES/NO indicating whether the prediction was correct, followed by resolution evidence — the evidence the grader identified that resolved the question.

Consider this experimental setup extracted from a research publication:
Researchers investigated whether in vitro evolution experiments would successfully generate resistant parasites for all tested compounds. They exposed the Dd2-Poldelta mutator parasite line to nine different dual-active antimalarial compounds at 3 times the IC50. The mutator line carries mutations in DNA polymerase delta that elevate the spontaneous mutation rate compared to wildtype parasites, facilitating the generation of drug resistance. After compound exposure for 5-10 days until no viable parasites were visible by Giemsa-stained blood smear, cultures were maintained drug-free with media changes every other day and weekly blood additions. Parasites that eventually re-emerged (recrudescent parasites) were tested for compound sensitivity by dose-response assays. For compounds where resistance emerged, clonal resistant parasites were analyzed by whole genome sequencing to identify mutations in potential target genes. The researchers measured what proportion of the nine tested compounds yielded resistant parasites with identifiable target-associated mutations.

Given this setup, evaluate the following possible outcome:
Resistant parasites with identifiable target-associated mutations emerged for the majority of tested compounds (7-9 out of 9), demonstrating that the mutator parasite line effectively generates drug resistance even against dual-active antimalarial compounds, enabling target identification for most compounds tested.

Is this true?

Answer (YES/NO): NO